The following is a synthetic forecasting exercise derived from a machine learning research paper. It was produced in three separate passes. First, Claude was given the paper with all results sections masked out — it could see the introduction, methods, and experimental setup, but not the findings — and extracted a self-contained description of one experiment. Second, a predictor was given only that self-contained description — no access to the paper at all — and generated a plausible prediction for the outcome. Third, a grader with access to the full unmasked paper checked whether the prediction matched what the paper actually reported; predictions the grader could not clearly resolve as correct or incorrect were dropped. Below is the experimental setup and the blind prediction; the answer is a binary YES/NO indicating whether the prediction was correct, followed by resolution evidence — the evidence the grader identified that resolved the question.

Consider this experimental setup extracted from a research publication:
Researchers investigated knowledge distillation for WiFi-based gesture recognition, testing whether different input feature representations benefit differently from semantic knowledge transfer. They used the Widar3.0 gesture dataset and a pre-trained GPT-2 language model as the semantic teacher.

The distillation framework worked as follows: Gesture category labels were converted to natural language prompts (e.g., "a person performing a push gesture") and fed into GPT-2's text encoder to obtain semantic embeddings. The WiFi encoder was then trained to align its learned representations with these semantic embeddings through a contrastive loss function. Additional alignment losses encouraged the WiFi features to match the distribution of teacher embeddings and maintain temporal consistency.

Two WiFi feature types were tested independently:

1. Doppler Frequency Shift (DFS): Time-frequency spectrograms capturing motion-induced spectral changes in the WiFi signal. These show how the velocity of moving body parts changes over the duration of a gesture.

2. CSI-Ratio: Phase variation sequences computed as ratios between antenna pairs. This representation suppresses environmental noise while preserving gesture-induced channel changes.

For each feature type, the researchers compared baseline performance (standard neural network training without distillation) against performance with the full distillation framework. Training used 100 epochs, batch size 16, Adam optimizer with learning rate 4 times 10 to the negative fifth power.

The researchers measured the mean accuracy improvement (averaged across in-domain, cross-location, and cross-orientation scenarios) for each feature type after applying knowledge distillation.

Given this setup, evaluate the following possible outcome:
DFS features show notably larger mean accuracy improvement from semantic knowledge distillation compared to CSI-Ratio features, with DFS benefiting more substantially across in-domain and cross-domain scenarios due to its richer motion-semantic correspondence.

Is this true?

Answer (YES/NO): NO